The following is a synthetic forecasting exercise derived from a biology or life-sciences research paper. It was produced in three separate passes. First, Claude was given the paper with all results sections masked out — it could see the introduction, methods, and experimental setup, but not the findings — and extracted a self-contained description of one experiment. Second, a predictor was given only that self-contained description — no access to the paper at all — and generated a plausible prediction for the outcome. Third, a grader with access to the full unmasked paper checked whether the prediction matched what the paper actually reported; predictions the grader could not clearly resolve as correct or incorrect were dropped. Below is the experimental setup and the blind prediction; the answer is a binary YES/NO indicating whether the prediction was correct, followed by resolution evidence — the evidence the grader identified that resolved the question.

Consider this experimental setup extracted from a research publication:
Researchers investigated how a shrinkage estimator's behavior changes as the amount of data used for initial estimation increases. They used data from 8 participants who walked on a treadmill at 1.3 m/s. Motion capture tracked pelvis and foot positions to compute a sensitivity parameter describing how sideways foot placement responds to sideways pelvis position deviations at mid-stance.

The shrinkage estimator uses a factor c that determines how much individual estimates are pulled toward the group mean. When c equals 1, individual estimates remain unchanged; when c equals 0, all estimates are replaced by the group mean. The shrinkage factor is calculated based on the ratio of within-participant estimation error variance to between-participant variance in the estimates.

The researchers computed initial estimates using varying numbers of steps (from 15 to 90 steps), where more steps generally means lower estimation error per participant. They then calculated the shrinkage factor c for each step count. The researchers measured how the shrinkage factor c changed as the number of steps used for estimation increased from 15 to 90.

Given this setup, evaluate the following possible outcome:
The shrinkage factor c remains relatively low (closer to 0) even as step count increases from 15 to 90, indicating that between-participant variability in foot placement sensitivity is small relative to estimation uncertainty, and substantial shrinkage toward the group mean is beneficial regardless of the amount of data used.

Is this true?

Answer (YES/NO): NO